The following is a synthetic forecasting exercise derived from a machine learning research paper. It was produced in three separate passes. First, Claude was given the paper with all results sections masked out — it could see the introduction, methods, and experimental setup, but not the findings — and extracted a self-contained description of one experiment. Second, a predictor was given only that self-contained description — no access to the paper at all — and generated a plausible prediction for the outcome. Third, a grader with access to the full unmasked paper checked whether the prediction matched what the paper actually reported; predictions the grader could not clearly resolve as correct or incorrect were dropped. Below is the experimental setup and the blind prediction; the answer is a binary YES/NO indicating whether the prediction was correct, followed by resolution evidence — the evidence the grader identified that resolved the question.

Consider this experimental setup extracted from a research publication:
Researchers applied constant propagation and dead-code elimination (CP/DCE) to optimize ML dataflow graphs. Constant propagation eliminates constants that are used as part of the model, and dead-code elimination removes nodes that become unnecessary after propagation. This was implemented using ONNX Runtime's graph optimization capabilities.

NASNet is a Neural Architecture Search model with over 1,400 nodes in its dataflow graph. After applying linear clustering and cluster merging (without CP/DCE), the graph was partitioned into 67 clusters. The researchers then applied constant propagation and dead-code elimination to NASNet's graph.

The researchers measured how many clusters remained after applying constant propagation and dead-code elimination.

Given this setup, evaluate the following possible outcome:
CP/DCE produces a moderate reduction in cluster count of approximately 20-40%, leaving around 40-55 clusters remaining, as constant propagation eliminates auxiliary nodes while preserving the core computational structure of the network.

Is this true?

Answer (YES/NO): NO